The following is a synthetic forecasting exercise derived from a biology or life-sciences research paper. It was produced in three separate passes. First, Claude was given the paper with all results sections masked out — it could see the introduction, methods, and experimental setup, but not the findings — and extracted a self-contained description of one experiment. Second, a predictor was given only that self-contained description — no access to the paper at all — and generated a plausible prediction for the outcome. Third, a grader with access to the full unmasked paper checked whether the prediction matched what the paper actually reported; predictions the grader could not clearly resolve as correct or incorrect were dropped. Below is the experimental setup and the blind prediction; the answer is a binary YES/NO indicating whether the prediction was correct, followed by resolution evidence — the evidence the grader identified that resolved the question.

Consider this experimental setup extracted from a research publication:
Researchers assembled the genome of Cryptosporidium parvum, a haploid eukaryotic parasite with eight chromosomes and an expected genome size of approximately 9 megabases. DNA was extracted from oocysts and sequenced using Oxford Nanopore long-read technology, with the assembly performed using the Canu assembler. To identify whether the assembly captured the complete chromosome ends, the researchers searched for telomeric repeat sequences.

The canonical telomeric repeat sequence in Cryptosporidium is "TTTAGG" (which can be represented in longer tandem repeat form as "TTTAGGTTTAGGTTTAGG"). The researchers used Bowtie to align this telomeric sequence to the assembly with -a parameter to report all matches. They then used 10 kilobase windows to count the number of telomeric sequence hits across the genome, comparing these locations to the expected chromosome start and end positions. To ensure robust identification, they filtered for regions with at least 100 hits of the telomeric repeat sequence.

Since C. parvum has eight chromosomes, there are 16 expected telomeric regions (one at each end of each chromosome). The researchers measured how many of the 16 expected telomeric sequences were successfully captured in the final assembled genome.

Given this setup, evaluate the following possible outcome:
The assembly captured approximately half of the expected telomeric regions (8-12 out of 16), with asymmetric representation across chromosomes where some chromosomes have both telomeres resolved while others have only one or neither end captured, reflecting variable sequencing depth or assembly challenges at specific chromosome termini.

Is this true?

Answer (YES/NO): NO